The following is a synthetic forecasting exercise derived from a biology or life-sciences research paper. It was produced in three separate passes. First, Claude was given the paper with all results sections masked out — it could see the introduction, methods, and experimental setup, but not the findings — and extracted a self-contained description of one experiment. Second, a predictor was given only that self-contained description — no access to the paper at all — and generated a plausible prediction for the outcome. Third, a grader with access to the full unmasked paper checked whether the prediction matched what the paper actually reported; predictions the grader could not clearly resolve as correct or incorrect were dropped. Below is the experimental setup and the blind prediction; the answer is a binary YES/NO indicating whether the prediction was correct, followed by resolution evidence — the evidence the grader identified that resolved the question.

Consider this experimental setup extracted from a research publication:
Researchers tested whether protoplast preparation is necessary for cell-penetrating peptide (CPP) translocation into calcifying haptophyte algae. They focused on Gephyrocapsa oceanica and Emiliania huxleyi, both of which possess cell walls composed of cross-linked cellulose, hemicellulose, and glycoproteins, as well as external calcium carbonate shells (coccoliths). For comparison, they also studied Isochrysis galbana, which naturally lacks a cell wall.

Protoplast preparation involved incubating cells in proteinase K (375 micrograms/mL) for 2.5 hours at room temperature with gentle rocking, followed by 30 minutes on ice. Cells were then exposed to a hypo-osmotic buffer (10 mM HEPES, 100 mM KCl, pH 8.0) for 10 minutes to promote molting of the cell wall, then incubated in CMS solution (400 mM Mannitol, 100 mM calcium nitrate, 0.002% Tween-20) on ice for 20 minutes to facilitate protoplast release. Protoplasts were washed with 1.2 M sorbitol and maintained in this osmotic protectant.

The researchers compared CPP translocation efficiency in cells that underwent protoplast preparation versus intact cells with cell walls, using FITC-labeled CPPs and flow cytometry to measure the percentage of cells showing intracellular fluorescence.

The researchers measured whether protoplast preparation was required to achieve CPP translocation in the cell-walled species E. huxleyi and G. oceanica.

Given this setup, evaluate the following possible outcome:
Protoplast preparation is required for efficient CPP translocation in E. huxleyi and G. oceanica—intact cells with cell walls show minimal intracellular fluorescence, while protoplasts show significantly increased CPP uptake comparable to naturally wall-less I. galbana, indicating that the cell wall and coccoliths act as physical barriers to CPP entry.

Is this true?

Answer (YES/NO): NO